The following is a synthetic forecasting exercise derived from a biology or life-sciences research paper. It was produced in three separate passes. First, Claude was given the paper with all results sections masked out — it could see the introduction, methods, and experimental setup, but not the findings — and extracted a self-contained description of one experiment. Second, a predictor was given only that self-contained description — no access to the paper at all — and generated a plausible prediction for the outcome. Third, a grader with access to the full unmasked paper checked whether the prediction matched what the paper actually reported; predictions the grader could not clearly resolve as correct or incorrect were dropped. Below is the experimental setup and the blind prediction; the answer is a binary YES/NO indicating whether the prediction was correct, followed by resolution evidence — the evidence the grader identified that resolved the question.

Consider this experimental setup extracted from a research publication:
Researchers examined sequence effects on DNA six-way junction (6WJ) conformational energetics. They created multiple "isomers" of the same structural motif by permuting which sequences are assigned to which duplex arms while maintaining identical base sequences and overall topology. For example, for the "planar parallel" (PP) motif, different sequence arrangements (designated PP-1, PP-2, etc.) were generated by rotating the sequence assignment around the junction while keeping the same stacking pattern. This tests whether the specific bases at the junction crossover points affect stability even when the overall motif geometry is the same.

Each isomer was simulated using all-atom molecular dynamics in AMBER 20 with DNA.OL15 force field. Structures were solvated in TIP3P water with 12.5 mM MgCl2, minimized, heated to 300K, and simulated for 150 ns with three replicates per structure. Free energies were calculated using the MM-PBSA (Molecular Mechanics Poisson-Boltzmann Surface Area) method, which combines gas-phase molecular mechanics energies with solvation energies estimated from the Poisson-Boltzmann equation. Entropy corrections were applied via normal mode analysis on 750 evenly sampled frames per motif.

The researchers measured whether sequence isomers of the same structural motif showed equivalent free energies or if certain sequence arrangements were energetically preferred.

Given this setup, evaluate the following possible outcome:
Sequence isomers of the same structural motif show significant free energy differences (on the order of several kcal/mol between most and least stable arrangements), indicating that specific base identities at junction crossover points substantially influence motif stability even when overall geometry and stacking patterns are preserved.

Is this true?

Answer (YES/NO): NO